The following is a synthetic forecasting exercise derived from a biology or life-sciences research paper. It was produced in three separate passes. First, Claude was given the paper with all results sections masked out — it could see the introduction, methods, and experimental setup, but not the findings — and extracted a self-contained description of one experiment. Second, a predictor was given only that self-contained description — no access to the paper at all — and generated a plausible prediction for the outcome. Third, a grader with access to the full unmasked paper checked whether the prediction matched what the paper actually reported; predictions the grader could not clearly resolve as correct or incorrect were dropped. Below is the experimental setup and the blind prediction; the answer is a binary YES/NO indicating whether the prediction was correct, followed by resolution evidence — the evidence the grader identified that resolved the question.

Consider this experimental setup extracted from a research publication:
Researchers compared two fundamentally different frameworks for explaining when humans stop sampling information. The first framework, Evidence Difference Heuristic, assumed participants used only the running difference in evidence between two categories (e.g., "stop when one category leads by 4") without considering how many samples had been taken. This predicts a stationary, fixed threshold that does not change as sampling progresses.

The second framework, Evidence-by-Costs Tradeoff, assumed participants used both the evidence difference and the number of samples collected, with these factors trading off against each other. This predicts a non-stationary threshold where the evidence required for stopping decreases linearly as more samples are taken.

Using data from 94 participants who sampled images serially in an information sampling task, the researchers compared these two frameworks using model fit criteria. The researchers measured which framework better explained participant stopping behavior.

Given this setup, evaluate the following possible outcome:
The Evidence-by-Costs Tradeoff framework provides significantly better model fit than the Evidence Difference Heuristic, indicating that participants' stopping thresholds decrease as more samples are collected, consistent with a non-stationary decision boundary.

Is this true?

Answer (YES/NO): YES